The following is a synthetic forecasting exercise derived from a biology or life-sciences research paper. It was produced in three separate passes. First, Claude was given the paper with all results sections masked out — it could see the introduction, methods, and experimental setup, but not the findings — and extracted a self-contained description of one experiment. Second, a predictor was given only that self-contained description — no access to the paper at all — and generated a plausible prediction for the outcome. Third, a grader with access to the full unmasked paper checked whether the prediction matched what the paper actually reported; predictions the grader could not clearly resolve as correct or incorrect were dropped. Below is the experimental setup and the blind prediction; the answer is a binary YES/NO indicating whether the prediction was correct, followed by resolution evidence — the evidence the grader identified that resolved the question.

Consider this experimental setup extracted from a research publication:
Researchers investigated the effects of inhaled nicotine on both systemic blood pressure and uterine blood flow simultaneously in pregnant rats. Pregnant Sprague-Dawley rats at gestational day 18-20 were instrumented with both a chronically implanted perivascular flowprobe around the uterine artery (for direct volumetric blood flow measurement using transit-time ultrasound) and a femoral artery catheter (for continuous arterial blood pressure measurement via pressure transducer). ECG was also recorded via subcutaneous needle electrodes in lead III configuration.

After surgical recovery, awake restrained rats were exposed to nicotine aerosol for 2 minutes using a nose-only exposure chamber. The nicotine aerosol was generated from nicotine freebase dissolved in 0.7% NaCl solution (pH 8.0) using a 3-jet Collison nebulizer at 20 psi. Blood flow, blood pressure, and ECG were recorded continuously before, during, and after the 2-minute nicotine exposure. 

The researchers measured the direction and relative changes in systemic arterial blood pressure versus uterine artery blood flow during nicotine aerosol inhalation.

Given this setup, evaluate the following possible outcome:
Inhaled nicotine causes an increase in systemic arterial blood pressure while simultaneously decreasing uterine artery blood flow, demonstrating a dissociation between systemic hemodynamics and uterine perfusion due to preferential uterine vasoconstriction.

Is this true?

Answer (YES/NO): NO